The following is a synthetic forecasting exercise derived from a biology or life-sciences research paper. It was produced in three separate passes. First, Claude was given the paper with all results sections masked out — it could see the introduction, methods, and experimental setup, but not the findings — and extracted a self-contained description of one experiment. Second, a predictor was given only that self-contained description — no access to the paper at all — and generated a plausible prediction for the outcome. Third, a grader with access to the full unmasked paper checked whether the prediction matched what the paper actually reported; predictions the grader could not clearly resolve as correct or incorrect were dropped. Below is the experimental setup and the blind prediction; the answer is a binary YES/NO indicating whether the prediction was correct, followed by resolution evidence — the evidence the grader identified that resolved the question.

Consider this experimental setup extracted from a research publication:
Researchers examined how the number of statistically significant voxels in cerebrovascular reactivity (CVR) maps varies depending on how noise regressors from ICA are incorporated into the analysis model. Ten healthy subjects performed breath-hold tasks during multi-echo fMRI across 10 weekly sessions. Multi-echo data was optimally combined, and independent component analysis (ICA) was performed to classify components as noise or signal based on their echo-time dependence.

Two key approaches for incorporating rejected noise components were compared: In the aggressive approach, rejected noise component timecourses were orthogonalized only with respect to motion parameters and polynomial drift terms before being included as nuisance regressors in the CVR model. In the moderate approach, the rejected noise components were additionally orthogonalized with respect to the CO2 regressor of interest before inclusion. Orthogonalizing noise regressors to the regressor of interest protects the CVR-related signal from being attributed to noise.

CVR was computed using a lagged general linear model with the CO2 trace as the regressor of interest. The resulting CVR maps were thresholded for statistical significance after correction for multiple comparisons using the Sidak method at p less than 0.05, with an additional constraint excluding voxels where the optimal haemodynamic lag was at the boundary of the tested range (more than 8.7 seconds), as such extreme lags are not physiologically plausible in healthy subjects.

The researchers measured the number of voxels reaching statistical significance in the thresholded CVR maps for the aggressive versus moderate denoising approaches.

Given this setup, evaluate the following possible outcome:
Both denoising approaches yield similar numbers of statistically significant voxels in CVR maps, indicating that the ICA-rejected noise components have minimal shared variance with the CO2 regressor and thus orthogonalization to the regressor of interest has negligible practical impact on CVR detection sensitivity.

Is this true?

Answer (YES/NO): NO